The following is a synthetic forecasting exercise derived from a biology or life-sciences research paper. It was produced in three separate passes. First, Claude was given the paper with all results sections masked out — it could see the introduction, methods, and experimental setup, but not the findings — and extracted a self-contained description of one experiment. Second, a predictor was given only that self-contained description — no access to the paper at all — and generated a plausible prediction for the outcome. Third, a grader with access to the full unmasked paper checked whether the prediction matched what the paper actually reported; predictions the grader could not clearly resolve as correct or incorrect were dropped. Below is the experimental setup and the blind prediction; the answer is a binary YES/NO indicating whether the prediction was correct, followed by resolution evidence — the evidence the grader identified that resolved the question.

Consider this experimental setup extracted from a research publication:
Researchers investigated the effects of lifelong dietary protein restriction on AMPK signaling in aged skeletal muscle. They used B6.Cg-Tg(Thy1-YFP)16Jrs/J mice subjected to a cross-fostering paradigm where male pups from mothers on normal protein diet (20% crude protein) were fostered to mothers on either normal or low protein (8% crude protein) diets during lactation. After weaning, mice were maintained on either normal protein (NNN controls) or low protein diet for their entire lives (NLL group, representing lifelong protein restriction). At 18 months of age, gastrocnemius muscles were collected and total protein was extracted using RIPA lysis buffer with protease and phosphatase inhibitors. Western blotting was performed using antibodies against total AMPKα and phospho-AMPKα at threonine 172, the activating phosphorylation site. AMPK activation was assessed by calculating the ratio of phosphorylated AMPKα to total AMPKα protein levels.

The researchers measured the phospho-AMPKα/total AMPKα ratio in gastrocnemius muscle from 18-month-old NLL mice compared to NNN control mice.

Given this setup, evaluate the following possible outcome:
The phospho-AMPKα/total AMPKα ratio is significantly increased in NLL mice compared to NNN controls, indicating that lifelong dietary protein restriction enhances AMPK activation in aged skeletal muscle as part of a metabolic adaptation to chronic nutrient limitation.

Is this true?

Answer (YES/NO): NO